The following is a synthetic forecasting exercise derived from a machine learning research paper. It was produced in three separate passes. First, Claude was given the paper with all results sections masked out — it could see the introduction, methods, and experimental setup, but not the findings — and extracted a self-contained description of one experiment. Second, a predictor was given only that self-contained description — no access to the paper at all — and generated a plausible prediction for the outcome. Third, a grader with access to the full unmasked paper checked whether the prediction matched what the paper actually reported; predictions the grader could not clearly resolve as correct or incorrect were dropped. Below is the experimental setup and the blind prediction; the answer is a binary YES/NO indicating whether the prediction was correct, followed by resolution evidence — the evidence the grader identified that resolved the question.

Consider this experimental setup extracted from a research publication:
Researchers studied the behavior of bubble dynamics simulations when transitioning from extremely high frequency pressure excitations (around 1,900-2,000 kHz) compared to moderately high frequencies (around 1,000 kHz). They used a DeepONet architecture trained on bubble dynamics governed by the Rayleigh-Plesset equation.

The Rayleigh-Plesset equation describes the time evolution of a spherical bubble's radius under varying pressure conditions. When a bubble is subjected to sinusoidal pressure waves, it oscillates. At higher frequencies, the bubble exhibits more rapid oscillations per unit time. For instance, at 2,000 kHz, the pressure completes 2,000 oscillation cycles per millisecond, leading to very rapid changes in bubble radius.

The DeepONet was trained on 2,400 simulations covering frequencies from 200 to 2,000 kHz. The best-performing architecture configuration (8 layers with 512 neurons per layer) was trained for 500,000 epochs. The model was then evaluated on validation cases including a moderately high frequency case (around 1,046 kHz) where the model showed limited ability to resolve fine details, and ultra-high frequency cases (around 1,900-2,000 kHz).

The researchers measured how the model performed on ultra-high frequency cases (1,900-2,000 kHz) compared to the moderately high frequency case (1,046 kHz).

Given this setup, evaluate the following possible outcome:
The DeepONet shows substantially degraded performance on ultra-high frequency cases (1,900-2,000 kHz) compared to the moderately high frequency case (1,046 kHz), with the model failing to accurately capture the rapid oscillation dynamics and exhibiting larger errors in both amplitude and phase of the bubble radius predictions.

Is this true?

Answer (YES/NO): YES